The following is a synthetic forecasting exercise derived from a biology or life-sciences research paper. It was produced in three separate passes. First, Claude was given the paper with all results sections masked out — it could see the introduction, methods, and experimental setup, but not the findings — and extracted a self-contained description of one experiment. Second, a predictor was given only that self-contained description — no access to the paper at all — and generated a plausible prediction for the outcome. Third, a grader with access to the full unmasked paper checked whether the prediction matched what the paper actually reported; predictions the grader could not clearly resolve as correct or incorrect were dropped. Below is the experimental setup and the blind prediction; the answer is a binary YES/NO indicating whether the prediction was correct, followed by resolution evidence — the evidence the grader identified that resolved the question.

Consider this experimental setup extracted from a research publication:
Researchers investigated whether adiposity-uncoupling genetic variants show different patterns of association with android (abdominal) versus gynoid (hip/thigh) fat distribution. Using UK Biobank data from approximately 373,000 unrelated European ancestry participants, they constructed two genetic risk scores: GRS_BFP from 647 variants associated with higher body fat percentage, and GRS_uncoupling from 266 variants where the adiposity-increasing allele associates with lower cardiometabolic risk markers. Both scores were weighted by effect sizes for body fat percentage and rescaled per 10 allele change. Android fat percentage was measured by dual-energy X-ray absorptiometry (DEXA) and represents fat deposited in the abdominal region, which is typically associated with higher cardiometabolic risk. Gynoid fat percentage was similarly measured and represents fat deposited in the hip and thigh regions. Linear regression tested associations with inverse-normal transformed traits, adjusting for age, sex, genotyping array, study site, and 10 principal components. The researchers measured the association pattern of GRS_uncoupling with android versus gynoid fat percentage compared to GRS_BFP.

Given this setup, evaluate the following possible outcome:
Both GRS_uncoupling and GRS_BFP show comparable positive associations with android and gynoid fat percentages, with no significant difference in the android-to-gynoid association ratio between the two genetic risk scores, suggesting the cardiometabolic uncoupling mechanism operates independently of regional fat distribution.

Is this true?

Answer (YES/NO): NO